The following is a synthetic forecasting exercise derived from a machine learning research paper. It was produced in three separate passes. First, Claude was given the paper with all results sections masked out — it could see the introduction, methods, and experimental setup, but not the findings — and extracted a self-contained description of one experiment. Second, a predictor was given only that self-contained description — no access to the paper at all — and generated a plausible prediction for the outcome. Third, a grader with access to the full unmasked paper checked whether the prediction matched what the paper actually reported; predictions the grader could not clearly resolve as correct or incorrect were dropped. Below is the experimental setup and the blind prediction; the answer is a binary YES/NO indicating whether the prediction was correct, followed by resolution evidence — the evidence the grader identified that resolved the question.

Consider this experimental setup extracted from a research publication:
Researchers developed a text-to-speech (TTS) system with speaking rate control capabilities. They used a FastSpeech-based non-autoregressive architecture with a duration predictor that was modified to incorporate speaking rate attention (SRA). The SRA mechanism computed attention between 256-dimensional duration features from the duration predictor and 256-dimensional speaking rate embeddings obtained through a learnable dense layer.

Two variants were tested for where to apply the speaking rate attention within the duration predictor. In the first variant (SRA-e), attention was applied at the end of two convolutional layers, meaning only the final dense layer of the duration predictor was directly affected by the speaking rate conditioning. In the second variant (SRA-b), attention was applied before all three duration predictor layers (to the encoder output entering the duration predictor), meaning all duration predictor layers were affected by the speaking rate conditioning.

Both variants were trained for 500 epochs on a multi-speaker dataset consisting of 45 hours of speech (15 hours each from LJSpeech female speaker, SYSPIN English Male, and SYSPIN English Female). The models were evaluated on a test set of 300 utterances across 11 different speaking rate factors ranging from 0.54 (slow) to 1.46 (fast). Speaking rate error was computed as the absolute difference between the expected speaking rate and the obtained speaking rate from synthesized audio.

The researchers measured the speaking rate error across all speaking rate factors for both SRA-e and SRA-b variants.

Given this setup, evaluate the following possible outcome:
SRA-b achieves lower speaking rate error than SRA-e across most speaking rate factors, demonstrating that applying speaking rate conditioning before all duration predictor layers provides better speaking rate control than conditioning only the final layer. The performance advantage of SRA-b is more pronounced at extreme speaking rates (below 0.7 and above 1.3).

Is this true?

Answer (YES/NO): NO